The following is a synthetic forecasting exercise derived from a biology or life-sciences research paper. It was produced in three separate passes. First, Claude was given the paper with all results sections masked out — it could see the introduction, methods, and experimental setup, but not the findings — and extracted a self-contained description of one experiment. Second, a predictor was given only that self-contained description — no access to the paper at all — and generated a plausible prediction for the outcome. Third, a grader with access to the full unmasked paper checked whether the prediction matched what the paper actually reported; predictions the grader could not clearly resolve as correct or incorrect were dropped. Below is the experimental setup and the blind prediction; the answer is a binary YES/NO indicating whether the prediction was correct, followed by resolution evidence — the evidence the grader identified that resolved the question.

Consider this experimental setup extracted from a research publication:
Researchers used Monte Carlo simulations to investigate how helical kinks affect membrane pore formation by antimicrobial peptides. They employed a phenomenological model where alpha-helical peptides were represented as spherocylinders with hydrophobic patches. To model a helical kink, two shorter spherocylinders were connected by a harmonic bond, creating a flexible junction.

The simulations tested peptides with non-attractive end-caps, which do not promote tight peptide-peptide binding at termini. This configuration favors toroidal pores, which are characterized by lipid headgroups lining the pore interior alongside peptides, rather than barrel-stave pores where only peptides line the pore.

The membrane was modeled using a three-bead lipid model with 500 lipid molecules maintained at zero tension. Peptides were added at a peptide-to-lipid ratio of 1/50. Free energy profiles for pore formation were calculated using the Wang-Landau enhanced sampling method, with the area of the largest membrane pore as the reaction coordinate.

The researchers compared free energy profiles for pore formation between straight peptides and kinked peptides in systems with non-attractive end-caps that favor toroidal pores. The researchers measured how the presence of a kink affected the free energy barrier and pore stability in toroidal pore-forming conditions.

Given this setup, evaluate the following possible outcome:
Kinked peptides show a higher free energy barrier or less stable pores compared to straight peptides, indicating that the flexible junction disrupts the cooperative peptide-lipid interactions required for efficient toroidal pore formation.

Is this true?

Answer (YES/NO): NO